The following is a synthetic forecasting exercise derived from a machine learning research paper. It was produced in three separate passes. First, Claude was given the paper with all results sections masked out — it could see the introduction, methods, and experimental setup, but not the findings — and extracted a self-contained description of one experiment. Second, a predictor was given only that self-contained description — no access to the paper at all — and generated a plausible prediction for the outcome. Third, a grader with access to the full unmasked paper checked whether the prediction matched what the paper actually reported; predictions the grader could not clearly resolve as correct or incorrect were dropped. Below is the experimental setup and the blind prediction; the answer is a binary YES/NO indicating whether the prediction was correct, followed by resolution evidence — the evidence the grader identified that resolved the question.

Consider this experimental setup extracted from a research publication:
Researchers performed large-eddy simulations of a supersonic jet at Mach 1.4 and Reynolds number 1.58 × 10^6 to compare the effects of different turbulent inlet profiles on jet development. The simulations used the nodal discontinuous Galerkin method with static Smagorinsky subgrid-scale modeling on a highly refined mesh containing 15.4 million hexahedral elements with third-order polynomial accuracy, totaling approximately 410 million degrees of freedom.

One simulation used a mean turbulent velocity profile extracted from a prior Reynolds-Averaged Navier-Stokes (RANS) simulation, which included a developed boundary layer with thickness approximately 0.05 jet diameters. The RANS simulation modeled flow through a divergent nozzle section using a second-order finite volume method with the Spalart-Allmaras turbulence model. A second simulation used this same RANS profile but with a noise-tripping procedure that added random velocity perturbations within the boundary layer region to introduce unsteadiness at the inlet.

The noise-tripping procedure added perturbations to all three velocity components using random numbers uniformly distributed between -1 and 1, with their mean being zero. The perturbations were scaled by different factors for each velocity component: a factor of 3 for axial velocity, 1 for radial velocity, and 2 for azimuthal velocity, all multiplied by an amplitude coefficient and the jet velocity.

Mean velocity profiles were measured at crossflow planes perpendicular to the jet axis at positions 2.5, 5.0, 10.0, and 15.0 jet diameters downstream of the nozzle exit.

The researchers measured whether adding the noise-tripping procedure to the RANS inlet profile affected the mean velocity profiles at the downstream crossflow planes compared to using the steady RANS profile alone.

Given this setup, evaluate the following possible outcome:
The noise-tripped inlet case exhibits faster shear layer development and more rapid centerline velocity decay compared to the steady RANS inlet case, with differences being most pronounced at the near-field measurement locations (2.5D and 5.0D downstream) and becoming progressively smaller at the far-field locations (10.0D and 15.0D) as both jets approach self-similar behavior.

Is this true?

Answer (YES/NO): NO